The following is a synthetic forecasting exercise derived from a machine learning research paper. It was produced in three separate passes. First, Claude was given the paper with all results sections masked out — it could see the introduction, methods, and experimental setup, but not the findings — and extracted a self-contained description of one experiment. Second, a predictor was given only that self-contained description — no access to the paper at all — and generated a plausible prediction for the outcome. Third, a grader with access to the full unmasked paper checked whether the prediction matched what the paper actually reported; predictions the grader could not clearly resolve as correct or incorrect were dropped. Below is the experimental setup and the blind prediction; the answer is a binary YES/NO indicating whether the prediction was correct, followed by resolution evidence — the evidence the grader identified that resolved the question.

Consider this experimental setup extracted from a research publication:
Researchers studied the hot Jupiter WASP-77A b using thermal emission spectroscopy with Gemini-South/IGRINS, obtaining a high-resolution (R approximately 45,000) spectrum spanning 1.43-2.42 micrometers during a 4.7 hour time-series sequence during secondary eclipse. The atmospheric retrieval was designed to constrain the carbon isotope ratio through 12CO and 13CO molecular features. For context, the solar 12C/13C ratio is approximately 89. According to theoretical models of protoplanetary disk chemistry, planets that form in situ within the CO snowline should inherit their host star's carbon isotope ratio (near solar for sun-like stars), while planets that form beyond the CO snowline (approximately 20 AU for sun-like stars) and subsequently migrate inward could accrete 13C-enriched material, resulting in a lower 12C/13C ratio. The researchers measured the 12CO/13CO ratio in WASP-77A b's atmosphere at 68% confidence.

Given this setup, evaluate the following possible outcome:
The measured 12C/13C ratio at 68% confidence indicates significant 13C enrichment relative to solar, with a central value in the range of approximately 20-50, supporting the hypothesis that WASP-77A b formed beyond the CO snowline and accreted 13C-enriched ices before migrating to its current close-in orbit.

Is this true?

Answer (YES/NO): NO